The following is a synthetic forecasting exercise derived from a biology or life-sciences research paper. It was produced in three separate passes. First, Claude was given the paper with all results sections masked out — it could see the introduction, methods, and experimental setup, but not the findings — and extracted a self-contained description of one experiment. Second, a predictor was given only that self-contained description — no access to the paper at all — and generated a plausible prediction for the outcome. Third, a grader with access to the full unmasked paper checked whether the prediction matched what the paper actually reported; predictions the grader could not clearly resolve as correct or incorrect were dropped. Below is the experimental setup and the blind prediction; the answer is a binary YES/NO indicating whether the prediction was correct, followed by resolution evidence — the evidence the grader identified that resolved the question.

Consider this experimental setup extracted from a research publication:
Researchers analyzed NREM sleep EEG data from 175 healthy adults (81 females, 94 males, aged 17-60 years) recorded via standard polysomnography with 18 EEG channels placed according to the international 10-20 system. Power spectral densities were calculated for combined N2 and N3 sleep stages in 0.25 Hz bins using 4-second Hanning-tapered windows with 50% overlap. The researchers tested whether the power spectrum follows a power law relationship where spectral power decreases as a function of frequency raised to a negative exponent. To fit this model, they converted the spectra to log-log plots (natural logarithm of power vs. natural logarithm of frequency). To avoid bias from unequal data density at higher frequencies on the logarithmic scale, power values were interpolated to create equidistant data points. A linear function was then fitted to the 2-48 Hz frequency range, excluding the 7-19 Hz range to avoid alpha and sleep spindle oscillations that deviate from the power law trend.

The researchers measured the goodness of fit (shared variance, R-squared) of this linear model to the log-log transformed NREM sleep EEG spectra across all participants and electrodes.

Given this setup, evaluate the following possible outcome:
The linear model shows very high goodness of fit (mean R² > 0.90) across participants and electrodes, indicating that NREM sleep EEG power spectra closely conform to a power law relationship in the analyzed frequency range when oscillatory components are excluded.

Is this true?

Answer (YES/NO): YES